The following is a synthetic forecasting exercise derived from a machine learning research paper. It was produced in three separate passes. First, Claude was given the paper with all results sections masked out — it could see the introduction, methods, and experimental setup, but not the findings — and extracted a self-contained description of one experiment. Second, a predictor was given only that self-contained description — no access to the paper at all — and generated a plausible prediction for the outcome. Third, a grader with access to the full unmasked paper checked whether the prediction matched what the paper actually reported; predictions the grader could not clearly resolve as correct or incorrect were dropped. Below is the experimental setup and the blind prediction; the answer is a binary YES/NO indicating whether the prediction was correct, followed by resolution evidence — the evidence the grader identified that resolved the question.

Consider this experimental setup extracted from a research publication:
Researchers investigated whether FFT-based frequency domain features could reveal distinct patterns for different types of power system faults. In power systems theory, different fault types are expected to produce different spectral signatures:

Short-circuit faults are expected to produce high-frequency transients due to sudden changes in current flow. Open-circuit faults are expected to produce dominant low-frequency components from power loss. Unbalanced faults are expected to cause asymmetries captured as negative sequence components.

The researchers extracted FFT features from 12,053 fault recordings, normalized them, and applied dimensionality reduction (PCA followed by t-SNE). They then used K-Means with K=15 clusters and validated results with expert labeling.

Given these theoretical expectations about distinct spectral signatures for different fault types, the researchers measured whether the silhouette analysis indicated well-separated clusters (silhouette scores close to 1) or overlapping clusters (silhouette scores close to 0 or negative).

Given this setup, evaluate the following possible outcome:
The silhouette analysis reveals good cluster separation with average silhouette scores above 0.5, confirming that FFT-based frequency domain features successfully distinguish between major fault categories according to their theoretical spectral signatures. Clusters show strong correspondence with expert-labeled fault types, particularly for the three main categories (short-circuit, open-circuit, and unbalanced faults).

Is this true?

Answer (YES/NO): NO